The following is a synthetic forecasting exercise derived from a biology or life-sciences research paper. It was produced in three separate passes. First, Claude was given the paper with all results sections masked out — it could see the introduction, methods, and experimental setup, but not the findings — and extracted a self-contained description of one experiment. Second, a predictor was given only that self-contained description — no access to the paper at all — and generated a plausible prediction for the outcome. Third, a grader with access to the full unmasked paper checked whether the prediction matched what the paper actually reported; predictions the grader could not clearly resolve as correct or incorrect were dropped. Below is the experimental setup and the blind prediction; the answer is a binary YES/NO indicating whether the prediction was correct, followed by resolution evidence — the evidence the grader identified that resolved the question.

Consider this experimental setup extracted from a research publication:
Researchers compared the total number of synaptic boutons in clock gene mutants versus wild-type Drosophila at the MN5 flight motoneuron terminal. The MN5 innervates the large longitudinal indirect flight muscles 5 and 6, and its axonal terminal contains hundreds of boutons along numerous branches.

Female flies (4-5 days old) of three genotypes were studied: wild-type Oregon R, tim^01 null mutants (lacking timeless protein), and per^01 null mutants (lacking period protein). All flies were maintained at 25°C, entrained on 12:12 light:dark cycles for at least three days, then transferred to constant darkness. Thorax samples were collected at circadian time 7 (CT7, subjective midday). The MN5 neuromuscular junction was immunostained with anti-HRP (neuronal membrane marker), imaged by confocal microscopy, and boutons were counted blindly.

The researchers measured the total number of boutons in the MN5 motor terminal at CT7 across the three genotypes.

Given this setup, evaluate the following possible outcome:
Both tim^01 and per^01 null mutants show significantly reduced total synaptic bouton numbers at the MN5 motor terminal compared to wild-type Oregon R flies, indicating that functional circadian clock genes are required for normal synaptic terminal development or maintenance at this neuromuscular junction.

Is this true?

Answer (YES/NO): YES